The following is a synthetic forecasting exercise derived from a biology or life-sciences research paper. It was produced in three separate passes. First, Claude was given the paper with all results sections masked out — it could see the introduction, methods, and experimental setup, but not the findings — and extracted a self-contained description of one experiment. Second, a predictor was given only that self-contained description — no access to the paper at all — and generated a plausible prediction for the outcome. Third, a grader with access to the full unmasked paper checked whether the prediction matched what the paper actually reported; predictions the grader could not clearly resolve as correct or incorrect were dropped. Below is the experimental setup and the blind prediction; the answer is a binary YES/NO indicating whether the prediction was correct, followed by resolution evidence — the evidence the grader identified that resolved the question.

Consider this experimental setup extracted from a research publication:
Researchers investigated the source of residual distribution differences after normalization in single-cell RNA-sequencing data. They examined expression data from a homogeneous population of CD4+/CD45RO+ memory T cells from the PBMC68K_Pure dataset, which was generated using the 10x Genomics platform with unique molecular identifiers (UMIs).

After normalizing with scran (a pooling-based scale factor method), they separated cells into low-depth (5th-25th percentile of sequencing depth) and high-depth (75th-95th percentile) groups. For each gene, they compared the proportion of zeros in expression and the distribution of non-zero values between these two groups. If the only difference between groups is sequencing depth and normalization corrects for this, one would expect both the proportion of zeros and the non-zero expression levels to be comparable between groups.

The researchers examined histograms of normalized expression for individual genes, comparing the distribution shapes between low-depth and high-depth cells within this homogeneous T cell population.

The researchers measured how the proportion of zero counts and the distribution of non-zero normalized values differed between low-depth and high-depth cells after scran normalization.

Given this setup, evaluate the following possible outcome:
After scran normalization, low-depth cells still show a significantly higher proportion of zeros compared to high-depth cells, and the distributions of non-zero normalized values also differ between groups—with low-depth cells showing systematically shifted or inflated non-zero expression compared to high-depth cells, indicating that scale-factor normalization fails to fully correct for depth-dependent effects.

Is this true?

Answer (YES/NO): YES